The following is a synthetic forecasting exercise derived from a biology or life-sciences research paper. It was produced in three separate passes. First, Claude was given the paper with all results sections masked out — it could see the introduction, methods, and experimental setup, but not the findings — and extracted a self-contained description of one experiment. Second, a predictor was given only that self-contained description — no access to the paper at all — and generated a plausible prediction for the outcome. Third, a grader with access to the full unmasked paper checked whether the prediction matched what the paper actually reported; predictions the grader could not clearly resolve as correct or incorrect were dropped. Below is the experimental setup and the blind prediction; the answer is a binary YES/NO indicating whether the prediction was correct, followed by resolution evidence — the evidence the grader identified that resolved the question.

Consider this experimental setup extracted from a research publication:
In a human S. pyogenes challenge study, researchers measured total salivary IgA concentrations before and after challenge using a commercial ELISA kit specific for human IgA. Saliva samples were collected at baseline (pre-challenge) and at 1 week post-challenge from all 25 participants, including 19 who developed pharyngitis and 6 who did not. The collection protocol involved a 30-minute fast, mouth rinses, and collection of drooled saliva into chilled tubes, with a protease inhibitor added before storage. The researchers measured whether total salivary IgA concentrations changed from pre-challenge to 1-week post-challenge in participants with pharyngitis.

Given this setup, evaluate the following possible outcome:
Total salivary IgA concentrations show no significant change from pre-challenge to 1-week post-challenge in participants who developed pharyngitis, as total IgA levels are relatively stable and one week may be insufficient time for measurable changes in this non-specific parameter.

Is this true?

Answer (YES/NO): YES